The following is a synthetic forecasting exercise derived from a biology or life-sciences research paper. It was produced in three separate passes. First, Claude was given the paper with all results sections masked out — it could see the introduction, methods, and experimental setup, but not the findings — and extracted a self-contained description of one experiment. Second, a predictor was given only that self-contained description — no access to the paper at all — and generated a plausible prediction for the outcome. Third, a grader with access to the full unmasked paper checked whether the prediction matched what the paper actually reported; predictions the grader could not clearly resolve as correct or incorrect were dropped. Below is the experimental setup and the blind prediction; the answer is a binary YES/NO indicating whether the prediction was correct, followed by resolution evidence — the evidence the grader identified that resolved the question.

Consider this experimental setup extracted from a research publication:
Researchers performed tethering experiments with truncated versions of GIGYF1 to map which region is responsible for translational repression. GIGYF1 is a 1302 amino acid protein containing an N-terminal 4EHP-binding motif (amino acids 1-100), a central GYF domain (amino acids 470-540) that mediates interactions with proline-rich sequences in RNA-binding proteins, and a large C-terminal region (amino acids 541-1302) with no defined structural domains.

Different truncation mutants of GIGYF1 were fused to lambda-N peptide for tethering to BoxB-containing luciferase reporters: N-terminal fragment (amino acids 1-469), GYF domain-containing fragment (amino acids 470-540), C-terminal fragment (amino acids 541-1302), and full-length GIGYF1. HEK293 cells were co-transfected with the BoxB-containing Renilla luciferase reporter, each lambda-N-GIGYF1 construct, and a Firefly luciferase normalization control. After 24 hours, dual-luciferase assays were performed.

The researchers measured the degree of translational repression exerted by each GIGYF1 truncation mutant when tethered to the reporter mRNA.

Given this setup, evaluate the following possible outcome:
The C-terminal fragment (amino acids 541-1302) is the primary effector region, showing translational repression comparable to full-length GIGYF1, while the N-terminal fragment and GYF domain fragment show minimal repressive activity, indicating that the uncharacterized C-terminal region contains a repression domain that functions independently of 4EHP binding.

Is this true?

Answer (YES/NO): YES